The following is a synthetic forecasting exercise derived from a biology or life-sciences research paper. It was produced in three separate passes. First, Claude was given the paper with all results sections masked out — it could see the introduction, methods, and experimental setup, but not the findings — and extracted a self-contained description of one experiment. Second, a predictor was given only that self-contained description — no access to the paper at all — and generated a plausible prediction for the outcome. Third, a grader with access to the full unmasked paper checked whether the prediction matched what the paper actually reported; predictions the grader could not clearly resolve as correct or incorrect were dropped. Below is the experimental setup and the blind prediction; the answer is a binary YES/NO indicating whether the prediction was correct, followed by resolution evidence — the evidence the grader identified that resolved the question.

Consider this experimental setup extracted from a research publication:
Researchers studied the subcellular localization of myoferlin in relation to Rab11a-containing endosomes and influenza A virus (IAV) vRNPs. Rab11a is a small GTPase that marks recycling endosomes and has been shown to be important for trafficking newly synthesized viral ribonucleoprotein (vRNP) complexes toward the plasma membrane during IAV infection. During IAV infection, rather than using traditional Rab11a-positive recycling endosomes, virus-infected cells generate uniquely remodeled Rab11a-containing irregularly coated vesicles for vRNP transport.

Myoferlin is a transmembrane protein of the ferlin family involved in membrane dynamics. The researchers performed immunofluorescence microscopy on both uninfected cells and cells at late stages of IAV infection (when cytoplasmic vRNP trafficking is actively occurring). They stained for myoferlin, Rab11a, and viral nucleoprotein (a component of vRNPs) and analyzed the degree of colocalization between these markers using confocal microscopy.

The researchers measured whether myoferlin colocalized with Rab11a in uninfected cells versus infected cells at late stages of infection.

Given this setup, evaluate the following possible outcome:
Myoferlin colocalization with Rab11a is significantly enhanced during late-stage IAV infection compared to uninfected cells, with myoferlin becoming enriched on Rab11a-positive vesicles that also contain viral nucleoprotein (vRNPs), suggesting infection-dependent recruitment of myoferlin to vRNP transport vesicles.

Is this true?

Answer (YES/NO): NO